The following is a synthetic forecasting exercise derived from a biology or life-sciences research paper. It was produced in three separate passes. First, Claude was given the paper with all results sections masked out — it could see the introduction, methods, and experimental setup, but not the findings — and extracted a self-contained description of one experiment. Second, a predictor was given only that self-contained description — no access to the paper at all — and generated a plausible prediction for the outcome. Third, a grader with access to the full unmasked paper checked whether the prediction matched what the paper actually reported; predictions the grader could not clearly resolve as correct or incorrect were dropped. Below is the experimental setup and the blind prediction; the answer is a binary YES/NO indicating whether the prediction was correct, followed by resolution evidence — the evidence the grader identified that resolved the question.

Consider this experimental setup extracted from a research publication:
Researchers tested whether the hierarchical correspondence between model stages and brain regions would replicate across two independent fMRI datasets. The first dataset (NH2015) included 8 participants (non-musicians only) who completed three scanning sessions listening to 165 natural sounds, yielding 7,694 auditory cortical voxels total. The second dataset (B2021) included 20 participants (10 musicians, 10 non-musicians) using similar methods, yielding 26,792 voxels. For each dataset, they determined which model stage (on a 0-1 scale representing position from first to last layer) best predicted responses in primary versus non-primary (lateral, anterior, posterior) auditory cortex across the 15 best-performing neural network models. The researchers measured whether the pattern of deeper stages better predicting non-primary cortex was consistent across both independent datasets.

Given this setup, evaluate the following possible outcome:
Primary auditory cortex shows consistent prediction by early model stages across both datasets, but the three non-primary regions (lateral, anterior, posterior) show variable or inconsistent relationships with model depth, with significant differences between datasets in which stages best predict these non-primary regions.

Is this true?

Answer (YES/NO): NO